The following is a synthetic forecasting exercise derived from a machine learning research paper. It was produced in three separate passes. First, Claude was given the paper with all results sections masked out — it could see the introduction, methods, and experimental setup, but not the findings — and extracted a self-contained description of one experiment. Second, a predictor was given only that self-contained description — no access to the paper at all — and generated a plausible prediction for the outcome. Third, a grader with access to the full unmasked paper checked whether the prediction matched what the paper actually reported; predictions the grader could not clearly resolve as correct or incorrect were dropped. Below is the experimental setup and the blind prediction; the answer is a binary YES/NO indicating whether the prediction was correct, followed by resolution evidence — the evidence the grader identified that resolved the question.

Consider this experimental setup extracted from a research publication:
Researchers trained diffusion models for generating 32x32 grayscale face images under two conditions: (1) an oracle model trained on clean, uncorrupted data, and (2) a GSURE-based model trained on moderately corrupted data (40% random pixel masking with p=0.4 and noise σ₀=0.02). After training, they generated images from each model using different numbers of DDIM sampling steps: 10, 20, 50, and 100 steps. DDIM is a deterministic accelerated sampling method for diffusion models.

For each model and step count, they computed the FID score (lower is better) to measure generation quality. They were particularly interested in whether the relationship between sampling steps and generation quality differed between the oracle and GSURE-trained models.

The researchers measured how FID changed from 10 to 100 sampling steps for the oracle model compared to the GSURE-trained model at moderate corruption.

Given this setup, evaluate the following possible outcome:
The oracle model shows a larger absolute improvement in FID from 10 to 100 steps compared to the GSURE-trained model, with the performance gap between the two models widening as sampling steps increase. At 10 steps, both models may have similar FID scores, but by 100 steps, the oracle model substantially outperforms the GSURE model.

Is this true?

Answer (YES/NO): YES